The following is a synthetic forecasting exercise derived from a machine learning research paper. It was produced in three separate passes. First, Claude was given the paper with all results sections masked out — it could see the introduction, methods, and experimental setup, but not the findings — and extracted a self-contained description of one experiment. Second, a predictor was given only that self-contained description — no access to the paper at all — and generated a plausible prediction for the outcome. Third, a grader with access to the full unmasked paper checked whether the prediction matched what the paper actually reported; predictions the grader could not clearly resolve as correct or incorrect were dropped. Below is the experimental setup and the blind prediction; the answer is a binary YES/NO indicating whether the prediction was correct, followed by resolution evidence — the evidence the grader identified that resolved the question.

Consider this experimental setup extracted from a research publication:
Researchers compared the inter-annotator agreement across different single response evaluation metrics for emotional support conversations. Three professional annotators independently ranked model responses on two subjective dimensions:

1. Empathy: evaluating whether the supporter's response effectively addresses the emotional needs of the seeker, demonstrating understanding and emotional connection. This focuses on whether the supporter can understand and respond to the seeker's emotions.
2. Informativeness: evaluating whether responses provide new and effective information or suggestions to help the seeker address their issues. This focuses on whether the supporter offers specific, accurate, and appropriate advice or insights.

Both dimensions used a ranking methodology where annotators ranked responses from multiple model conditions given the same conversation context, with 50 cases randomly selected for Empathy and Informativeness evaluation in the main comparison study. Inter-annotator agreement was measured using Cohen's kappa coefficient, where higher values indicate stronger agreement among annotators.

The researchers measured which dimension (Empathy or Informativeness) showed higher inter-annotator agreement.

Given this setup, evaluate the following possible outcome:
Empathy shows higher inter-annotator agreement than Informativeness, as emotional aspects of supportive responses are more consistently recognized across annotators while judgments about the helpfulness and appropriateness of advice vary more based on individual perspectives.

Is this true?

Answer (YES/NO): NO